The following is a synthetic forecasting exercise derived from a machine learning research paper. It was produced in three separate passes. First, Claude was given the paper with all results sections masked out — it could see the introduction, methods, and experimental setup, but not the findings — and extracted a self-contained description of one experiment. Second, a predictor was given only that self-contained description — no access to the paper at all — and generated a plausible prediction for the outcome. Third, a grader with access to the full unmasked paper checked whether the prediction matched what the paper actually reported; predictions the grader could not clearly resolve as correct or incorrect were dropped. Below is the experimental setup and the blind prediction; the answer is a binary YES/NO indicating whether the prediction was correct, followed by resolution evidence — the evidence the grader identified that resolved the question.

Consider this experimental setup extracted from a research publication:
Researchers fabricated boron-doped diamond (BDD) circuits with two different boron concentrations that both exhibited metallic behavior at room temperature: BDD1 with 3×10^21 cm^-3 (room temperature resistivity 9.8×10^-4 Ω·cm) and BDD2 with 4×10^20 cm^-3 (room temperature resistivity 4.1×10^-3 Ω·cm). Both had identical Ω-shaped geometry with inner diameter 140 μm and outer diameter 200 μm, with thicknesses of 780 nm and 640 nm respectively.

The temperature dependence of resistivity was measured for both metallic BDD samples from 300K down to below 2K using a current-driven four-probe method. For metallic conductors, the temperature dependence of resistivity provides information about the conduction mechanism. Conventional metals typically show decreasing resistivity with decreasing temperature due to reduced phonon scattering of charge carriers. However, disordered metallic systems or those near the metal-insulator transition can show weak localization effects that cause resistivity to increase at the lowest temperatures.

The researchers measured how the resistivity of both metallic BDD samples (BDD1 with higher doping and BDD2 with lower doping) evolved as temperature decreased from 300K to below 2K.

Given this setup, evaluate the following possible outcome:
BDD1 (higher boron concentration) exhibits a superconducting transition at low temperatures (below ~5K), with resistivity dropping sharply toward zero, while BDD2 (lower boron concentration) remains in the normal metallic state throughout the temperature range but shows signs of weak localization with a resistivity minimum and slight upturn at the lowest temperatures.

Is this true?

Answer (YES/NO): NO